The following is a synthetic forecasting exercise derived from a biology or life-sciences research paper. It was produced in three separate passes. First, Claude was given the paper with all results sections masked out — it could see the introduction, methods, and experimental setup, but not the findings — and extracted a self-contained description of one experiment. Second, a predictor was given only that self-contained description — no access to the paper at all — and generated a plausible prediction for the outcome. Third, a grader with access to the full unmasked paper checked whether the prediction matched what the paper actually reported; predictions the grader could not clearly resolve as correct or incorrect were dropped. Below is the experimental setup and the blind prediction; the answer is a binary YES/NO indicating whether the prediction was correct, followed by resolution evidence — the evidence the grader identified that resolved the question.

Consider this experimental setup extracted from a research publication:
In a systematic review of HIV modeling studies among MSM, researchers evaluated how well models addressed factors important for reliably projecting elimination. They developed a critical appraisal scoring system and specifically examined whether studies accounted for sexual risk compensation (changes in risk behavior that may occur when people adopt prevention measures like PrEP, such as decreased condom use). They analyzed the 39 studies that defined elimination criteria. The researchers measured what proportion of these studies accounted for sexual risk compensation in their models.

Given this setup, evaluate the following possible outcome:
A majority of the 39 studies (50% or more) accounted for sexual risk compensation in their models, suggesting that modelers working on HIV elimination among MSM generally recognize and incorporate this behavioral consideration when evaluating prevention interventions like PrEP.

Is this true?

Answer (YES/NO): NO